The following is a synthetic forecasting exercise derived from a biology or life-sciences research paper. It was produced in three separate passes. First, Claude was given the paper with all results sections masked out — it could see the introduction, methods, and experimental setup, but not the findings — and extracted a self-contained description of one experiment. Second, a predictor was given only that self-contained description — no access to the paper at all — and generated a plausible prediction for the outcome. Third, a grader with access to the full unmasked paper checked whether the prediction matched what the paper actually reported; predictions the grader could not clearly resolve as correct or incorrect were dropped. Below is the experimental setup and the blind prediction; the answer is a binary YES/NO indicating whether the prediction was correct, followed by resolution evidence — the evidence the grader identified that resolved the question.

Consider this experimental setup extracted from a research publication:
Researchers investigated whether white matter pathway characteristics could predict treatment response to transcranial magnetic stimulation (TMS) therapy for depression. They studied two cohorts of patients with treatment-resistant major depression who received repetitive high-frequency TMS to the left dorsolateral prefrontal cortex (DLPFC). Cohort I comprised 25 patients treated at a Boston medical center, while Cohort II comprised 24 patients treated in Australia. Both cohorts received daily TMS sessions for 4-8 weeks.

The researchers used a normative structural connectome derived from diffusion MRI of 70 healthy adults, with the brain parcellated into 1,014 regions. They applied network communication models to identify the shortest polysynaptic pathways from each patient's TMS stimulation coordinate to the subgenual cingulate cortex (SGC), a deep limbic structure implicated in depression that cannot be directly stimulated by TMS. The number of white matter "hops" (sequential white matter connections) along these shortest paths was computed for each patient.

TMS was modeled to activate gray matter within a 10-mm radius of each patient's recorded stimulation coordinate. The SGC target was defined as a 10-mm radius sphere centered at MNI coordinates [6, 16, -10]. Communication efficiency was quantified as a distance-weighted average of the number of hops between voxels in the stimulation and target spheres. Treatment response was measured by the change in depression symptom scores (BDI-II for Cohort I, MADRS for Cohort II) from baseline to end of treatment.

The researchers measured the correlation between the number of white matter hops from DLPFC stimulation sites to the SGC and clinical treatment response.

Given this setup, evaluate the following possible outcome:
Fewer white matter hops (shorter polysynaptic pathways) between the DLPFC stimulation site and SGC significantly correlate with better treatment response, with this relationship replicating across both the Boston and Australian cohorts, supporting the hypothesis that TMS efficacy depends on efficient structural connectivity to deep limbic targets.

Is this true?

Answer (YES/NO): YES